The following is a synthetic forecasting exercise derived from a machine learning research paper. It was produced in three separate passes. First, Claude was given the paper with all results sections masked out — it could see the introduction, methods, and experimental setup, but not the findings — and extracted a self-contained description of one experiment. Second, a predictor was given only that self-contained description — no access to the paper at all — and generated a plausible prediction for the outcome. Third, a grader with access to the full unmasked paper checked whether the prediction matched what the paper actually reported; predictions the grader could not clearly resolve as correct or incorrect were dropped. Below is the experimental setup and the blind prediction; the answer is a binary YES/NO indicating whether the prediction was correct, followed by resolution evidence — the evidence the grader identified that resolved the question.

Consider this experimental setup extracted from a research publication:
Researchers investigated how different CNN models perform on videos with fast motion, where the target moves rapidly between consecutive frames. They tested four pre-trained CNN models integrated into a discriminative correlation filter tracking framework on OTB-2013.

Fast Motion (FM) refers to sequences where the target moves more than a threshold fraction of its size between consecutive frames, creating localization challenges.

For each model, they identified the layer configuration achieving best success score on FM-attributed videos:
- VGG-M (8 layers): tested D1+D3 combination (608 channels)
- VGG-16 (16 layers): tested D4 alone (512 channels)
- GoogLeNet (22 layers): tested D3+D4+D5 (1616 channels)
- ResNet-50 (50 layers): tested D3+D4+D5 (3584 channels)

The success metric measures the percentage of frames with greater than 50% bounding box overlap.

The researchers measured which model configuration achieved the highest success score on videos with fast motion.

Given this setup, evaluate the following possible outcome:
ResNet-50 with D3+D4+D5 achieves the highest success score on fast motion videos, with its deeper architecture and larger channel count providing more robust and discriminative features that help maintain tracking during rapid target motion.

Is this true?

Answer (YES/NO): YES